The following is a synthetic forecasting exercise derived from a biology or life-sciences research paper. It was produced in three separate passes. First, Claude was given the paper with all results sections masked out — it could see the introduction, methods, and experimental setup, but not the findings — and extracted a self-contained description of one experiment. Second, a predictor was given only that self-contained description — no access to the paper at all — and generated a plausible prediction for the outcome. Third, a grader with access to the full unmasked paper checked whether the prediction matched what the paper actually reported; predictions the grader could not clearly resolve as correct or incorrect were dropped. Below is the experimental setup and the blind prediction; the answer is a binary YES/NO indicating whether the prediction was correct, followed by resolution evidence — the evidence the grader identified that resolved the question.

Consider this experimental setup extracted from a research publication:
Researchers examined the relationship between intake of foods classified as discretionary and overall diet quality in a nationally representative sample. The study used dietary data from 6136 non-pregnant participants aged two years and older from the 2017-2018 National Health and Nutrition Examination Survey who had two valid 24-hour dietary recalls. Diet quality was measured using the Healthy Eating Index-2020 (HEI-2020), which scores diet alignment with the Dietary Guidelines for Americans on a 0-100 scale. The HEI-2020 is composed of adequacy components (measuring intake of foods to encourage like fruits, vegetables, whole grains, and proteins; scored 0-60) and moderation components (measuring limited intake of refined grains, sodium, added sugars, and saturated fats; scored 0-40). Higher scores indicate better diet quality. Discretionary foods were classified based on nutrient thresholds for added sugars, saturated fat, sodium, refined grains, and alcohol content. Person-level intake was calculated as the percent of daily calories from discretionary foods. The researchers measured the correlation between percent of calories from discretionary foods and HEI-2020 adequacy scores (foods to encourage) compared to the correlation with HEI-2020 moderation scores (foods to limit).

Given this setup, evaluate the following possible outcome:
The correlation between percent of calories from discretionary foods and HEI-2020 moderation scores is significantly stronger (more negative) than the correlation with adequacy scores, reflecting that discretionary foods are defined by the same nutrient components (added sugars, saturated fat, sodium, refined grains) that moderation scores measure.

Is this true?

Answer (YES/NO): NO